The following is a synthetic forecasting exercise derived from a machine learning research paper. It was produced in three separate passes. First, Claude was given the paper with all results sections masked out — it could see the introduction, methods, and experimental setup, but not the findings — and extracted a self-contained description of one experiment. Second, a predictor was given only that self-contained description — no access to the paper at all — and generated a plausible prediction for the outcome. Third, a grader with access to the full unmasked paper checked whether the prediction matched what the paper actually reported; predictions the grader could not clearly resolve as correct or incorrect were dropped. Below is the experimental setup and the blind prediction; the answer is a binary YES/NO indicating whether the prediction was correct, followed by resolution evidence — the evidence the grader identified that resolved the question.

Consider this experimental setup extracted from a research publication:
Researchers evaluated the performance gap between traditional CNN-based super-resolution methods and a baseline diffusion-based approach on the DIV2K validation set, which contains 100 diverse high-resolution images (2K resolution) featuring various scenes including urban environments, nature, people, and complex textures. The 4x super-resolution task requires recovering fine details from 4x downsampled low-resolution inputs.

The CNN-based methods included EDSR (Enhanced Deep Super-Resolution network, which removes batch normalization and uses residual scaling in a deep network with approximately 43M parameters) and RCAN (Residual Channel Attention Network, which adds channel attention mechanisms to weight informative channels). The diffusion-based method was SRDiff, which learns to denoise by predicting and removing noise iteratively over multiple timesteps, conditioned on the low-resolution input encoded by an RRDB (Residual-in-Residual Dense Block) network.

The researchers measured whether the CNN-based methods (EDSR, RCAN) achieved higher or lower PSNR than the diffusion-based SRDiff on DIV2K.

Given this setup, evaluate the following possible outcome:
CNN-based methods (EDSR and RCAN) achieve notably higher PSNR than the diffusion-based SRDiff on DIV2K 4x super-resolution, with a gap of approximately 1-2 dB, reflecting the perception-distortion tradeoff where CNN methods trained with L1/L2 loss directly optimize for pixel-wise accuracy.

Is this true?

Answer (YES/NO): NO